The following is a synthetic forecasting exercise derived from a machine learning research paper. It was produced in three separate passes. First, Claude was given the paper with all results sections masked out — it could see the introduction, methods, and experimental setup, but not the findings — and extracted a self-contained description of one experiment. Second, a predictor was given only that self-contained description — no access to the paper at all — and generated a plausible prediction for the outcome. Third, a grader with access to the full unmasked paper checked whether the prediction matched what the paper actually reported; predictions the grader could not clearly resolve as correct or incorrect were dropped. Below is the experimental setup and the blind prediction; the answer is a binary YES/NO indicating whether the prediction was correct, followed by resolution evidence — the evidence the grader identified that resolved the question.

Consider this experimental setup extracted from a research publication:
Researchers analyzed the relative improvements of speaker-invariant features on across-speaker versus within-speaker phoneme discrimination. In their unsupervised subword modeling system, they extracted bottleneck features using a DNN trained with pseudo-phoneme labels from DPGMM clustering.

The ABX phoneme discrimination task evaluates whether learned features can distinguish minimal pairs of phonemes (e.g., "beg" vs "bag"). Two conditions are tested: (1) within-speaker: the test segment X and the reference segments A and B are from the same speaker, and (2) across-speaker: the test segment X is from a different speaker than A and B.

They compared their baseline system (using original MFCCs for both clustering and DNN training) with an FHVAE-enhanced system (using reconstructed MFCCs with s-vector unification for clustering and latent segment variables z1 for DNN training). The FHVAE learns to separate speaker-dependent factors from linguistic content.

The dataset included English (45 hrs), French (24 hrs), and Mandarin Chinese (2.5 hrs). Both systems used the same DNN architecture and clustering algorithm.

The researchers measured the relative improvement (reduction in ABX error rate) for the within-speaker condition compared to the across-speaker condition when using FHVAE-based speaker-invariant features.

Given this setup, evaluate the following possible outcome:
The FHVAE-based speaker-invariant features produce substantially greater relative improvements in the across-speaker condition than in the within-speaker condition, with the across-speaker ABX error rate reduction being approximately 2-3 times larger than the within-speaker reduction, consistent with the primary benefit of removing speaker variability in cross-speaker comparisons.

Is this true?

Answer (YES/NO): YES